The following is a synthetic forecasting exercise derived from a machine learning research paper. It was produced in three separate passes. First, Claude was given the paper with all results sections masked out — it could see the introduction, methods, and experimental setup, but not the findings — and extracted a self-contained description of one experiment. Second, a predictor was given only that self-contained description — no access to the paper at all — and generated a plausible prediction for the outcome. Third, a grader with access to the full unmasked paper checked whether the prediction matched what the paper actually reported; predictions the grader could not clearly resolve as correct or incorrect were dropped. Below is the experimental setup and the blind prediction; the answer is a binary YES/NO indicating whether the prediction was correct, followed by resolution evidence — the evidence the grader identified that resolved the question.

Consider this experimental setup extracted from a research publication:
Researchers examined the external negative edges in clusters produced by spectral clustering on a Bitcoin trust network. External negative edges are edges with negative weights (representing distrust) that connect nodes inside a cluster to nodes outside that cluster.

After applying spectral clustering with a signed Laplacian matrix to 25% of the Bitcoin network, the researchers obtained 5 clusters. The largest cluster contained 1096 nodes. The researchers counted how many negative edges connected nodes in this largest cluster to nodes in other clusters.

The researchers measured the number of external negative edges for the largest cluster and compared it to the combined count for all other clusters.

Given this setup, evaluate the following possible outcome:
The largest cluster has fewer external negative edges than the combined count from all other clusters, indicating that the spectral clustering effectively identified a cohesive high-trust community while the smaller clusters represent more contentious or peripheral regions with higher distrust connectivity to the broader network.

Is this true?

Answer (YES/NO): YES